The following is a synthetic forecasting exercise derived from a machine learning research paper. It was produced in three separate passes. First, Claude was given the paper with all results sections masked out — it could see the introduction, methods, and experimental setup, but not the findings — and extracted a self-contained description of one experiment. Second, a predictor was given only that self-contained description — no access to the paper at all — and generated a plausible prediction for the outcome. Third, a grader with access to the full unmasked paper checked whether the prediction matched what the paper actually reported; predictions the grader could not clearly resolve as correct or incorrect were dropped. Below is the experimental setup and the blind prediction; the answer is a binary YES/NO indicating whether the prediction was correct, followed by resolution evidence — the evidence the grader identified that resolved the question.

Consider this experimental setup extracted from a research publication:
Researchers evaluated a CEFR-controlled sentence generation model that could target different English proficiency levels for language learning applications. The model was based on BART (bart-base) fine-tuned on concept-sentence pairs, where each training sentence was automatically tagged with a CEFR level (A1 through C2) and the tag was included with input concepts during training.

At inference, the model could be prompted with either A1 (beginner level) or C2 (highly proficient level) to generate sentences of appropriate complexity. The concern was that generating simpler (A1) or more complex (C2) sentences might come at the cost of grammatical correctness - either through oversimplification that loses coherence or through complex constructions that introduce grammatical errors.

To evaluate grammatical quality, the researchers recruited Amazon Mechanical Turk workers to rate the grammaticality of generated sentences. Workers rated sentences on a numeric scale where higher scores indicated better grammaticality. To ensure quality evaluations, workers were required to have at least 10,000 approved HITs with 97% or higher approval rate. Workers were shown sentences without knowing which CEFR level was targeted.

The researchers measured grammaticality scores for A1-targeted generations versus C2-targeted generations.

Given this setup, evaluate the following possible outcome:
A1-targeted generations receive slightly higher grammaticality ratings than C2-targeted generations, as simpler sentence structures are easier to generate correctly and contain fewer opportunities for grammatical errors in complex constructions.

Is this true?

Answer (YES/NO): YES